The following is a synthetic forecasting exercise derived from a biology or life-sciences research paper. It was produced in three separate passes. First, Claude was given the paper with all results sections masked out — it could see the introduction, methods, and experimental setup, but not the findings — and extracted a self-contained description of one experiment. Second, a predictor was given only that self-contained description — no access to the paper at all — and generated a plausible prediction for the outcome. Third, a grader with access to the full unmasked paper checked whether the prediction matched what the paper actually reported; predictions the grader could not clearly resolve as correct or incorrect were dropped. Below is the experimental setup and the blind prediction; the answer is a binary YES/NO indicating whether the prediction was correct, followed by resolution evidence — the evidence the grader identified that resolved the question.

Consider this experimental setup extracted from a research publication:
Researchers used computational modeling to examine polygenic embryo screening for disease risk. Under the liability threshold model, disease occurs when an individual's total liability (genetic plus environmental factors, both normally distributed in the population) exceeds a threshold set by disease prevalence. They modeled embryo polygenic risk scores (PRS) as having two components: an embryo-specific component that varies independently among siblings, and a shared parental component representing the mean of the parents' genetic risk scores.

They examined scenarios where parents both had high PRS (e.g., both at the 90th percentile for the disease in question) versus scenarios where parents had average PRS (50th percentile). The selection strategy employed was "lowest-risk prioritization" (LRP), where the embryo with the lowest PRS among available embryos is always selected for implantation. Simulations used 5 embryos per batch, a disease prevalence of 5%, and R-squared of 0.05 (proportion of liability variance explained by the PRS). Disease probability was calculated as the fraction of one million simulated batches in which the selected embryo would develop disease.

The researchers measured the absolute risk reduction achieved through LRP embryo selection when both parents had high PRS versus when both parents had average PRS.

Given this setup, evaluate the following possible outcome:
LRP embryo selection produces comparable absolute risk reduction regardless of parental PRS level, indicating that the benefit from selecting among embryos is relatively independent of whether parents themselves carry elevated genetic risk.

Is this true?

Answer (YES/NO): NO